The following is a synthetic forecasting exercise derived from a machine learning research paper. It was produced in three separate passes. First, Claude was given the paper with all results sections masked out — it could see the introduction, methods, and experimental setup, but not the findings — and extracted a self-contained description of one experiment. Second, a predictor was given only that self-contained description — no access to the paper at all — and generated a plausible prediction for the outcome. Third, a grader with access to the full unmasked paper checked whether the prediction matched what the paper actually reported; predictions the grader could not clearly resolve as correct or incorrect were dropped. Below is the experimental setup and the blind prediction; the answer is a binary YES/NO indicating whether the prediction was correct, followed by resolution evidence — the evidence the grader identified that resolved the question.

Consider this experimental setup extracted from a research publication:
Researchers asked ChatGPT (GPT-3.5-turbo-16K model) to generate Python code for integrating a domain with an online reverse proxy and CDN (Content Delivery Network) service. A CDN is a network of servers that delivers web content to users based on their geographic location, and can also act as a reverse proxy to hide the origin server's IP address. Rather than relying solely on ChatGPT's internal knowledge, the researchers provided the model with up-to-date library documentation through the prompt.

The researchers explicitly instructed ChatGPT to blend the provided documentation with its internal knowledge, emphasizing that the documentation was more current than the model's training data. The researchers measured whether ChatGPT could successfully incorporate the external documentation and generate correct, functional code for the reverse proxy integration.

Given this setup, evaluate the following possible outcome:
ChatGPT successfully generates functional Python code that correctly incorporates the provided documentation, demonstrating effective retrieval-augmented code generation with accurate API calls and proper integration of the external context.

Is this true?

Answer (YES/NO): YES